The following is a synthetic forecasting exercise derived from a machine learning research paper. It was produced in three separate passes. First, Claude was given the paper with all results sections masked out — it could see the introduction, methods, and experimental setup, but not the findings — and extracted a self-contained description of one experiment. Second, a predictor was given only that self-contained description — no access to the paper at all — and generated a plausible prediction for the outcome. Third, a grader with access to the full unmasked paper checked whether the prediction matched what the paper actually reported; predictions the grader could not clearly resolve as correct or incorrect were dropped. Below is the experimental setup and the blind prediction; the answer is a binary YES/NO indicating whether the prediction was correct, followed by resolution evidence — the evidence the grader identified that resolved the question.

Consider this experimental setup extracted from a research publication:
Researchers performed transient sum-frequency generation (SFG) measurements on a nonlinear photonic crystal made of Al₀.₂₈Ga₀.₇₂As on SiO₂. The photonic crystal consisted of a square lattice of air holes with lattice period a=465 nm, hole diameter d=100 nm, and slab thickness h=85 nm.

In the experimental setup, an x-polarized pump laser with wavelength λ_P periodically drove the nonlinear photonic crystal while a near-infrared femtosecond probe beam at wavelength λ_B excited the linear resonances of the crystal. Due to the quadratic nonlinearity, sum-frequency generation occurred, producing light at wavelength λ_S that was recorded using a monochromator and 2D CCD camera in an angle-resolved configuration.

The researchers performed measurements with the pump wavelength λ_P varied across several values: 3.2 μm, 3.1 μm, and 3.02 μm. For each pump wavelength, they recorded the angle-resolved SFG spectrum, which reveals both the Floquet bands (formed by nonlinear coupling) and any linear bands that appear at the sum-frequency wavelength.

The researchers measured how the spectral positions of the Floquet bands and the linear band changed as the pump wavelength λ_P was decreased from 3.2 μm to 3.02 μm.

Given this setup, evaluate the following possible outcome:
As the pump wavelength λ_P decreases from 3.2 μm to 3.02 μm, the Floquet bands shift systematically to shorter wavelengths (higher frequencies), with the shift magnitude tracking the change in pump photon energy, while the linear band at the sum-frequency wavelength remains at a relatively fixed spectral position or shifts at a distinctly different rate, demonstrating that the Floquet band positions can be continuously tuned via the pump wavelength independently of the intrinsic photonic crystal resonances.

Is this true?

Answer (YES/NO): YES